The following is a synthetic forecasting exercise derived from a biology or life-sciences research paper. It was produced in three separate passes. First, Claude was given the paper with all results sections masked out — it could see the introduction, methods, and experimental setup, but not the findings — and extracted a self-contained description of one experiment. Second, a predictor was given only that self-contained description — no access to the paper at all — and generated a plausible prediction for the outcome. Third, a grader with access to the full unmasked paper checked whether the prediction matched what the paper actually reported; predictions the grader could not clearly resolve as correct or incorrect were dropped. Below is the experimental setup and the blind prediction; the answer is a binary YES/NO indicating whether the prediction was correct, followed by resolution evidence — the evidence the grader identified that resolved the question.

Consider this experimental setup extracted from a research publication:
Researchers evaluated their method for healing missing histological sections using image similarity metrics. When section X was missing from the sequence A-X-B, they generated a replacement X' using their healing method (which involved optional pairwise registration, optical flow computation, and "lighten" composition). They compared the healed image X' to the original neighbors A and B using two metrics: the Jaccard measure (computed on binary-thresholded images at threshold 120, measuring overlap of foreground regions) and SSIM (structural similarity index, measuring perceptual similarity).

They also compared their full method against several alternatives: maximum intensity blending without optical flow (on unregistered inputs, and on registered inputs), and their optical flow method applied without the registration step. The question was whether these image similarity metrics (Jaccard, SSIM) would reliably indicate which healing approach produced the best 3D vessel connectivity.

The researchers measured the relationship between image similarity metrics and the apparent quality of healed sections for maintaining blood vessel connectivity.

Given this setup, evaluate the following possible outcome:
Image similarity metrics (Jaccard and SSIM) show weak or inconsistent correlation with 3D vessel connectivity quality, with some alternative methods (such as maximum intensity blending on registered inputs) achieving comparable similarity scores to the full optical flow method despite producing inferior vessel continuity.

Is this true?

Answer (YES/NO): YES